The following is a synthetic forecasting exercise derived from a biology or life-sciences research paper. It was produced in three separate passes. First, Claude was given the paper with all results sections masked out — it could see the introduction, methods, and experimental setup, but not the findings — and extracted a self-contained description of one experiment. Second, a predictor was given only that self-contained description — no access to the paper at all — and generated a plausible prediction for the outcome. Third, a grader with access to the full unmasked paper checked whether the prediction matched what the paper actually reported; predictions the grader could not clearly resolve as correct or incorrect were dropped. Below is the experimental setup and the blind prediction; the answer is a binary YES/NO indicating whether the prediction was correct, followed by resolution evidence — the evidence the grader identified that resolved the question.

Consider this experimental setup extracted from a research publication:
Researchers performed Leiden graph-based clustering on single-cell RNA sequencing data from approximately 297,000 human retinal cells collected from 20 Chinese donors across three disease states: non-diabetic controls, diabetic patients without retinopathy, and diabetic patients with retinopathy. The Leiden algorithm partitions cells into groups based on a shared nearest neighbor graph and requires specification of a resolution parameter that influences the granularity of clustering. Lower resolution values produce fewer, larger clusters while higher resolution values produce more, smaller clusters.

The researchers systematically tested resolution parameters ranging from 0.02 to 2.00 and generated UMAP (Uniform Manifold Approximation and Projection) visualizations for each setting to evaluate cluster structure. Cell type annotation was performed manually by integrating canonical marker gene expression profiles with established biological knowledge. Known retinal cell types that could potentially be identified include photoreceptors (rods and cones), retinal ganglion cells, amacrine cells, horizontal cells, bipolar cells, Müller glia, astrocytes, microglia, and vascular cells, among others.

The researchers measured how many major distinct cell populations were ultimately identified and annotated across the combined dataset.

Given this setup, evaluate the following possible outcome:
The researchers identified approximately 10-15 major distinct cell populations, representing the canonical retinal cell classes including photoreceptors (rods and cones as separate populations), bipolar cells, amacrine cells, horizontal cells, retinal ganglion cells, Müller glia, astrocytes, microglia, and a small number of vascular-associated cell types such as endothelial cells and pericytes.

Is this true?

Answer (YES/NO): NO